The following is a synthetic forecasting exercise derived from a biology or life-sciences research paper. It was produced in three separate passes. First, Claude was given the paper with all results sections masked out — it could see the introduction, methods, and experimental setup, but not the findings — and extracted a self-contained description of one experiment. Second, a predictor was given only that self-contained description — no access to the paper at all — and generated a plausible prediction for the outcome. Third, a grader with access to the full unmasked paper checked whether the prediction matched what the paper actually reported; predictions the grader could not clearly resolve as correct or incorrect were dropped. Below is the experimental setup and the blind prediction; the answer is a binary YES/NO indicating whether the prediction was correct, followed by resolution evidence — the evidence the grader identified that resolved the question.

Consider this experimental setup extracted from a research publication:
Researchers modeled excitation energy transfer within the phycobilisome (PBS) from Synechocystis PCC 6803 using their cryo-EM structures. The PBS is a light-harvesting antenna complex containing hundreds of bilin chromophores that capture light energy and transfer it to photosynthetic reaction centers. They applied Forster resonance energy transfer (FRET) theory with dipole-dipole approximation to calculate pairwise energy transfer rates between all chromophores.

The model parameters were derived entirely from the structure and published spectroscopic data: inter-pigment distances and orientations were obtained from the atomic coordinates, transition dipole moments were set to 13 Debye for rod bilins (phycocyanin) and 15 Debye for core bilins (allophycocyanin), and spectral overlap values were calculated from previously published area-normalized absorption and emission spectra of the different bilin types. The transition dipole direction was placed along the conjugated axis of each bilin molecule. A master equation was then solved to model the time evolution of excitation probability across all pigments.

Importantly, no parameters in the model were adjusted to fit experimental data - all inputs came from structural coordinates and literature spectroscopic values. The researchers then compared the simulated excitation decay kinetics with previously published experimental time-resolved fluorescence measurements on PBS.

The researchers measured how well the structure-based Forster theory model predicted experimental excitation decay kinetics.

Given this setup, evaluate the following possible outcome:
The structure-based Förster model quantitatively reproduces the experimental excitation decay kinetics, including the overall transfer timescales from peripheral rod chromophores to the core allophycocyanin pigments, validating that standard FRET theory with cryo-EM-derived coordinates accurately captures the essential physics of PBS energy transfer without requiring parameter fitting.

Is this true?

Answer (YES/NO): YES